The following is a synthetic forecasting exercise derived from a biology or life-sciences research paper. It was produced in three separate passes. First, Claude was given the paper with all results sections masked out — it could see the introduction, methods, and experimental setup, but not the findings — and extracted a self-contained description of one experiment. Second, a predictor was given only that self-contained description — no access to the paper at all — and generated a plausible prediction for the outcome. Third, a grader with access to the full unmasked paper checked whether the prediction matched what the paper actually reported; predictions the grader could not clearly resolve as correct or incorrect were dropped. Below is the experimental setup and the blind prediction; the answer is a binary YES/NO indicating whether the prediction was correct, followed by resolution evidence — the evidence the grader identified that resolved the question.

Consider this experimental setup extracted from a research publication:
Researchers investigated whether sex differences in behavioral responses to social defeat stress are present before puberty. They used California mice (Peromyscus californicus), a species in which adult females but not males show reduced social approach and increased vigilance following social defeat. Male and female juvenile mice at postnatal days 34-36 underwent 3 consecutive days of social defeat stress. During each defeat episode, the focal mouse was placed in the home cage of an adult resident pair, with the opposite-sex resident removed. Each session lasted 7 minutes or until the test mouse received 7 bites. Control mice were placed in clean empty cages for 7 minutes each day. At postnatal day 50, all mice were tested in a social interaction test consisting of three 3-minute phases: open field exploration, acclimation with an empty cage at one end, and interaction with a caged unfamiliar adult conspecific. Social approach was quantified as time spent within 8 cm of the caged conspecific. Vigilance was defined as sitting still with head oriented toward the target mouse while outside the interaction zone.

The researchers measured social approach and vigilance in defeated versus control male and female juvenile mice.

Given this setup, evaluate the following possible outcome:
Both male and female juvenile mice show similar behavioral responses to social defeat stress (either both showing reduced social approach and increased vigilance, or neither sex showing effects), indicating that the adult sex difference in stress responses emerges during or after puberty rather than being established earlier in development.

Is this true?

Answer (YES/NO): YES